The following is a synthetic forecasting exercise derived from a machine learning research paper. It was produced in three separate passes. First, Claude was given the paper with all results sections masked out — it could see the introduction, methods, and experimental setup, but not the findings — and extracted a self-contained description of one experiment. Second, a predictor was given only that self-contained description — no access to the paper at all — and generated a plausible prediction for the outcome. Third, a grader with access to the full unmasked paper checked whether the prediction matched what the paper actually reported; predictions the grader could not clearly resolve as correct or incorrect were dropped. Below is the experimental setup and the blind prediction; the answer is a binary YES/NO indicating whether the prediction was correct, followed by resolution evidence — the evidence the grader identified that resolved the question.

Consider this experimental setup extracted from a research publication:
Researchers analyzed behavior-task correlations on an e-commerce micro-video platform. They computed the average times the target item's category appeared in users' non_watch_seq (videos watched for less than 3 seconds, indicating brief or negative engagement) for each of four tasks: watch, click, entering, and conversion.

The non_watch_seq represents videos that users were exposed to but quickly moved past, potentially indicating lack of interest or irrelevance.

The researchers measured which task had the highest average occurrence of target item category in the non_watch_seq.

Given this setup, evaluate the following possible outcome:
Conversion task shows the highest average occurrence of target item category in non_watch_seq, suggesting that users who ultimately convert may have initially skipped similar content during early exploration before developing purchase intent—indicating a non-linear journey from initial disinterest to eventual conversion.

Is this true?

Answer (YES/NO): NO